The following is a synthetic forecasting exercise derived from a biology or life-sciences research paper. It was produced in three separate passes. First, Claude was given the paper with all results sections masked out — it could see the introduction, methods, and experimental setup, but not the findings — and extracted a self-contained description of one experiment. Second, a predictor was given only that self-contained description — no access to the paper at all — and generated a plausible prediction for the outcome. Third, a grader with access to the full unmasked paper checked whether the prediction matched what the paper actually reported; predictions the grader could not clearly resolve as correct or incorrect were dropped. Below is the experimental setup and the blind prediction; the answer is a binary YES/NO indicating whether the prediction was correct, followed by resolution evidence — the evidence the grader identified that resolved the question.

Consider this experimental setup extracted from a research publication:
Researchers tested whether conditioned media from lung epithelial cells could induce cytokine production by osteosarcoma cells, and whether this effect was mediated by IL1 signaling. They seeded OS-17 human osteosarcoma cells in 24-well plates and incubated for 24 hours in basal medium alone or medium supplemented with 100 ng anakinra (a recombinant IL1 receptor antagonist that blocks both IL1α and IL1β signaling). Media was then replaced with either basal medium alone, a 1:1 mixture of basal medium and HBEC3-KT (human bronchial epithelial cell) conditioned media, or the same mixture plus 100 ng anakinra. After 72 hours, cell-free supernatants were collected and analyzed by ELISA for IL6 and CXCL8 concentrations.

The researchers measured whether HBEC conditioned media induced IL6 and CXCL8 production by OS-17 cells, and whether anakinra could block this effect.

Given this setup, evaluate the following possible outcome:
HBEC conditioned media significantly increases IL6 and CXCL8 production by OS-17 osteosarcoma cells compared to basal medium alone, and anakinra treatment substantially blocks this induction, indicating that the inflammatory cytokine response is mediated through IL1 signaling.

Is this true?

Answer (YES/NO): YES